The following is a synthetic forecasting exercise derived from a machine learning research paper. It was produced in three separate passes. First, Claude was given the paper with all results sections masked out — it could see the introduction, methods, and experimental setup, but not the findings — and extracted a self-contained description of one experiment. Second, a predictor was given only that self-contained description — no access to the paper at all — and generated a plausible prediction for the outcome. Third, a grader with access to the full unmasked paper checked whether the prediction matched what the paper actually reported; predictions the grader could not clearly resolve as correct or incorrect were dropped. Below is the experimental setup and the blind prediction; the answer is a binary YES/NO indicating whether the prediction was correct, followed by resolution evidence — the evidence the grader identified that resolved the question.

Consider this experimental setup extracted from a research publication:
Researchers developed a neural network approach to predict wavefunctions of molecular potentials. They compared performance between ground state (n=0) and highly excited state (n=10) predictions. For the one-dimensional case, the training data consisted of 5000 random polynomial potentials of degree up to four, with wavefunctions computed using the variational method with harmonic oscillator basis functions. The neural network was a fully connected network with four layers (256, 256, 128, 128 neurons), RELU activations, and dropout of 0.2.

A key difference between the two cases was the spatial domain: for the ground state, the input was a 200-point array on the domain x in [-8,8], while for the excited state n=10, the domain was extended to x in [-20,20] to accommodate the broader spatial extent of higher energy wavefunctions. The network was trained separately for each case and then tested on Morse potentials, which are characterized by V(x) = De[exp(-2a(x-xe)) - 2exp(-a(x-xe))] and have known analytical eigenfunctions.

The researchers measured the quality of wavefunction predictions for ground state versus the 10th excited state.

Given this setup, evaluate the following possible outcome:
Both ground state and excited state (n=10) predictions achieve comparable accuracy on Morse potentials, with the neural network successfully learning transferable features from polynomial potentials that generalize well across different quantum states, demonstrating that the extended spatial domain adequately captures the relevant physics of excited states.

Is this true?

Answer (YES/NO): NO